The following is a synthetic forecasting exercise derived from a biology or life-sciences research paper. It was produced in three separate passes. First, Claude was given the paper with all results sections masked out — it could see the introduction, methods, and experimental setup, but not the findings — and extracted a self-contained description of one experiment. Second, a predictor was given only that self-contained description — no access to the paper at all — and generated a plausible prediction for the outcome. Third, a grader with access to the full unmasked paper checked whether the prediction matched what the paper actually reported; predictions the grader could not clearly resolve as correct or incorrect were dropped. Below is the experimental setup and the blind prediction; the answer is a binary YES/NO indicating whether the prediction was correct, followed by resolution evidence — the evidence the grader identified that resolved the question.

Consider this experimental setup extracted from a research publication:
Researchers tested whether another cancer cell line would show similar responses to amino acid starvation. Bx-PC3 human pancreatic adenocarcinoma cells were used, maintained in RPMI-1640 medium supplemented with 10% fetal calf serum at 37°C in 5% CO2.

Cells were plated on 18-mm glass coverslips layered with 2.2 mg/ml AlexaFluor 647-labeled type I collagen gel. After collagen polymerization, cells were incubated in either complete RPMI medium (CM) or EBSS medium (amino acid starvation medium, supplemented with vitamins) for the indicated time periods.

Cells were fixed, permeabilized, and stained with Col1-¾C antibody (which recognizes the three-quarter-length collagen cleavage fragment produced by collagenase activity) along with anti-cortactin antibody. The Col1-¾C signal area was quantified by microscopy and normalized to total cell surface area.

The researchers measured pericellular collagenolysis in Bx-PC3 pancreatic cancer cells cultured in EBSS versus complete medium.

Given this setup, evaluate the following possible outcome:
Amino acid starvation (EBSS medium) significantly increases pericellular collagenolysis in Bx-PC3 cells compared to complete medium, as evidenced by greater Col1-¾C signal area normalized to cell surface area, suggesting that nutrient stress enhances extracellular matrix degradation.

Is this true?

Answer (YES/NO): YES